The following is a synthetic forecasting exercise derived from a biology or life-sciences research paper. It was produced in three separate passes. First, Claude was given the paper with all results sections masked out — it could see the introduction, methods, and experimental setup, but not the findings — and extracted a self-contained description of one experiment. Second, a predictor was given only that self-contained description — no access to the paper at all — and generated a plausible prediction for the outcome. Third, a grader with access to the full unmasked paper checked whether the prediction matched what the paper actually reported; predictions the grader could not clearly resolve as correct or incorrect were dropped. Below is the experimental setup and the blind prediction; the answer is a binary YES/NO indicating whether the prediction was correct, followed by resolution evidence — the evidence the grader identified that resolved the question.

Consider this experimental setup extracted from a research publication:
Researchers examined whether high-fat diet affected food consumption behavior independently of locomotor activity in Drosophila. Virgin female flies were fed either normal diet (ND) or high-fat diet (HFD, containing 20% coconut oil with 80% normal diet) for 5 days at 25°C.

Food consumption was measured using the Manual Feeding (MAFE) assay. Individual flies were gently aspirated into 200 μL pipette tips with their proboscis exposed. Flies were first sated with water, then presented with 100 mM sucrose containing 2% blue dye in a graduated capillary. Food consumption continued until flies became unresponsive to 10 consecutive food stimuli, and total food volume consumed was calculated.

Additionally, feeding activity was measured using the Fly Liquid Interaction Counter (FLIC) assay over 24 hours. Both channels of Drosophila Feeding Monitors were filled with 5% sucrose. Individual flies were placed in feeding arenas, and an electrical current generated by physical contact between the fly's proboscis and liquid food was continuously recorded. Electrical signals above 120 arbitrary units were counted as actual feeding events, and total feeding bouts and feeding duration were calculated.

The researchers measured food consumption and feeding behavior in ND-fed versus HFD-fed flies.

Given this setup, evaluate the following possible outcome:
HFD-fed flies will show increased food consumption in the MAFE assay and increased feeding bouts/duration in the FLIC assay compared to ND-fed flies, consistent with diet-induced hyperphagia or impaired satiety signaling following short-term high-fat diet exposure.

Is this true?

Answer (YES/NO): NO